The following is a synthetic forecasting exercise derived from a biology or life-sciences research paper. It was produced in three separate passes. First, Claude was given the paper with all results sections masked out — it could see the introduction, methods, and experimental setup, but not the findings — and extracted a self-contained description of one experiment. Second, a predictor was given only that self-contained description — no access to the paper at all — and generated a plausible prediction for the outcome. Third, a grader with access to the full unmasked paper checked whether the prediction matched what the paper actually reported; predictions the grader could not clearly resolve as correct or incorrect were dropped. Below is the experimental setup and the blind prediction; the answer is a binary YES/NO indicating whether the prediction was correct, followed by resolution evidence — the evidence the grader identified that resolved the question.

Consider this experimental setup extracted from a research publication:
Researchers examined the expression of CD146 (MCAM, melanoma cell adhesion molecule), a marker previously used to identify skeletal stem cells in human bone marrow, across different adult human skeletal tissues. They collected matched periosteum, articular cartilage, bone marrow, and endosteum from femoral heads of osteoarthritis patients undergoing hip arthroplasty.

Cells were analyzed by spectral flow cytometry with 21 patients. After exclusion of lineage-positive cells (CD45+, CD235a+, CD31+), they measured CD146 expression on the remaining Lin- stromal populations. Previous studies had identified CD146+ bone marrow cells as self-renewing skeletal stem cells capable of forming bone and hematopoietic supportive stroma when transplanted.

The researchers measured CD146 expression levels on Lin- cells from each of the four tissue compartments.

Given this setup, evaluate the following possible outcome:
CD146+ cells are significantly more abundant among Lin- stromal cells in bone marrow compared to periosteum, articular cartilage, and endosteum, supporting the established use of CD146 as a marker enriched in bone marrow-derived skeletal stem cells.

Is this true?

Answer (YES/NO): YES